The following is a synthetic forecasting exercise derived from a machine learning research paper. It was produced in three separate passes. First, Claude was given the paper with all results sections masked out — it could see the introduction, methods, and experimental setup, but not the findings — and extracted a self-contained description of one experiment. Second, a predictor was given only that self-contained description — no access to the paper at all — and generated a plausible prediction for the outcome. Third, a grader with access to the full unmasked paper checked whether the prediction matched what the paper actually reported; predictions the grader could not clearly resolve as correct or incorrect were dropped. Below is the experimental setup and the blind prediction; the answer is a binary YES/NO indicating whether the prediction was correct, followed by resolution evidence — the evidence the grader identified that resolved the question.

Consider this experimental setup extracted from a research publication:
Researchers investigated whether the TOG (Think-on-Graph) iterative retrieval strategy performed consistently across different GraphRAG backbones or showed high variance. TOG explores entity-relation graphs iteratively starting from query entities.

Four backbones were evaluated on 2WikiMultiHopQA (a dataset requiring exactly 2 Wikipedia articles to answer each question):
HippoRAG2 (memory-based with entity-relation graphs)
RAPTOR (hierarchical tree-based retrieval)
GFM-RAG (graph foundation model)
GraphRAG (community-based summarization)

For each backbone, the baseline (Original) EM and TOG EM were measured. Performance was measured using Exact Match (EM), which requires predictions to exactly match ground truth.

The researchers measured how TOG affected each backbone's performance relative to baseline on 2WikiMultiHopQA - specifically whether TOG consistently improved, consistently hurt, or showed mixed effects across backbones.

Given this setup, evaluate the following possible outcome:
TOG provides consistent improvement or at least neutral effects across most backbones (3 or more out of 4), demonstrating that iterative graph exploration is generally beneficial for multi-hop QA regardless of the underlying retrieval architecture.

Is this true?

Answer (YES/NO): YES